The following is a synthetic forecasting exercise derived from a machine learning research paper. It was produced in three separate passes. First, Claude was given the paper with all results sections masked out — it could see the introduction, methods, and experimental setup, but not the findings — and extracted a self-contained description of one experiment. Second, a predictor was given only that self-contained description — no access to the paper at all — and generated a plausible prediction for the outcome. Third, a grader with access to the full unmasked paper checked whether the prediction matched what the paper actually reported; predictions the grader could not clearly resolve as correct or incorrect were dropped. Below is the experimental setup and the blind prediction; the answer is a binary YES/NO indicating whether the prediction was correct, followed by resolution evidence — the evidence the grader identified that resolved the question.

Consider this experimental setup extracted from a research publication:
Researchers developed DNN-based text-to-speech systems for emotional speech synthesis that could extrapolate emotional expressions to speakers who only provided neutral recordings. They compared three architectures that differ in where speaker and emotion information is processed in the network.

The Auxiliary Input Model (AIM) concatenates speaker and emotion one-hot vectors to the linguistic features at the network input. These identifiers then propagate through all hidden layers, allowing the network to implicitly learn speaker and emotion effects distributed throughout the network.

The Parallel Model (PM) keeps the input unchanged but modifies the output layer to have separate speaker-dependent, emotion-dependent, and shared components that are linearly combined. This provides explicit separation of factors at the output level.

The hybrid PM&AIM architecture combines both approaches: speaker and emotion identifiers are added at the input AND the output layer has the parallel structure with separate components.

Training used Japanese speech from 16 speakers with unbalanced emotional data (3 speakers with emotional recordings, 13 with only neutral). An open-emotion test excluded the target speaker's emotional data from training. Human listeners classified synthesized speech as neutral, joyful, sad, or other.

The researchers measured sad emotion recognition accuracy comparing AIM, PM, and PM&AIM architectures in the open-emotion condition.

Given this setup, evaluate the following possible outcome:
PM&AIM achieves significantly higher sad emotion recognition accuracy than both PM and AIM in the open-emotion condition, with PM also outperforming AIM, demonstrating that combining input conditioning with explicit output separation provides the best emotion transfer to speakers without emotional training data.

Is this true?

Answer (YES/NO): NO